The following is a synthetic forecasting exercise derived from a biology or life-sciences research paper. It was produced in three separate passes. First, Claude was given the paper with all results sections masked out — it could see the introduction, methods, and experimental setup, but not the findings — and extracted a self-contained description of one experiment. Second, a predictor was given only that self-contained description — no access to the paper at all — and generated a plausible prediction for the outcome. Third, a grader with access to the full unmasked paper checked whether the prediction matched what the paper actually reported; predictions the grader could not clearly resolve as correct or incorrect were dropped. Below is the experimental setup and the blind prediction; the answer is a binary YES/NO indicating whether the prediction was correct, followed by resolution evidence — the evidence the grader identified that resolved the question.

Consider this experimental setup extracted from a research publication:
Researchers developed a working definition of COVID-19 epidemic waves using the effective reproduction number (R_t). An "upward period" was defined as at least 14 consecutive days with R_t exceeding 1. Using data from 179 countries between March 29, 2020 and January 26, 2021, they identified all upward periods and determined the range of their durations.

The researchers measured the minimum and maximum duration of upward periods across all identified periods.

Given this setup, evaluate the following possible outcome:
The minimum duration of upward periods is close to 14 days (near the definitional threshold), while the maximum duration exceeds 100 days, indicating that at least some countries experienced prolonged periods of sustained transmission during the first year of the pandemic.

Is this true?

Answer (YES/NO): YES